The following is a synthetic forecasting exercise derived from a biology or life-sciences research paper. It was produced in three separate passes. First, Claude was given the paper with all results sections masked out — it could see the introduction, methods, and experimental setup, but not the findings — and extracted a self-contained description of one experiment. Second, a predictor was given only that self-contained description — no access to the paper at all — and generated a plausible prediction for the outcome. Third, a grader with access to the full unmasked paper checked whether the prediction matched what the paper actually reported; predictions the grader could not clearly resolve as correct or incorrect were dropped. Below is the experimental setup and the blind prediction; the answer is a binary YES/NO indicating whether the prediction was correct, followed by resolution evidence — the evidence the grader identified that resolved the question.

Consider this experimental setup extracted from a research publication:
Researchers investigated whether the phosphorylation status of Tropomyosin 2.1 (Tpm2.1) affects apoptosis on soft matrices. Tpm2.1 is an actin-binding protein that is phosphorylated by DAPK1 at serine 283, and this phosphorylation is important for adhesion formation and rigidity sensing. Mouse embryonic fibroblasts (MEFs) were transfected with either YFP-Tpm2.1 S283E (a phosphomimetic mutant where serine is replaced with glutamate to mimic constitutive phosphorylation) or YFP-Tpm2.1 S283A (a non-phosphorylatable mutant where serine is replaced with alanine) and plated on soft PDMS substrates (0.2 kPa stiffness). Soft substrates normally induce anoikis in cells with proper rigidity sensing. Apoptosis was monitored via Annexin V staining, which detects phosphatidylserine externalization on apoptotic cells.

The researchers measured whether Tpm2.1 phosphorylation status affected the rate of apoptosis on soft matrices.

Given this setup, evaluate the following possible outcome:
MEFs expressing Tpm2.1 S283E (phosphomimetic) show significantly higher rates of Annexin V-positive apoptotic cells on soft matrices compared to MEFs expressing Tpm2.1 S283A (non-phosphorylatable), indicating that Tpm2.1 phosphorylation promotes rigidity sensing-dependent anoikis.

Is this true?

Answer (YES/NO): NO